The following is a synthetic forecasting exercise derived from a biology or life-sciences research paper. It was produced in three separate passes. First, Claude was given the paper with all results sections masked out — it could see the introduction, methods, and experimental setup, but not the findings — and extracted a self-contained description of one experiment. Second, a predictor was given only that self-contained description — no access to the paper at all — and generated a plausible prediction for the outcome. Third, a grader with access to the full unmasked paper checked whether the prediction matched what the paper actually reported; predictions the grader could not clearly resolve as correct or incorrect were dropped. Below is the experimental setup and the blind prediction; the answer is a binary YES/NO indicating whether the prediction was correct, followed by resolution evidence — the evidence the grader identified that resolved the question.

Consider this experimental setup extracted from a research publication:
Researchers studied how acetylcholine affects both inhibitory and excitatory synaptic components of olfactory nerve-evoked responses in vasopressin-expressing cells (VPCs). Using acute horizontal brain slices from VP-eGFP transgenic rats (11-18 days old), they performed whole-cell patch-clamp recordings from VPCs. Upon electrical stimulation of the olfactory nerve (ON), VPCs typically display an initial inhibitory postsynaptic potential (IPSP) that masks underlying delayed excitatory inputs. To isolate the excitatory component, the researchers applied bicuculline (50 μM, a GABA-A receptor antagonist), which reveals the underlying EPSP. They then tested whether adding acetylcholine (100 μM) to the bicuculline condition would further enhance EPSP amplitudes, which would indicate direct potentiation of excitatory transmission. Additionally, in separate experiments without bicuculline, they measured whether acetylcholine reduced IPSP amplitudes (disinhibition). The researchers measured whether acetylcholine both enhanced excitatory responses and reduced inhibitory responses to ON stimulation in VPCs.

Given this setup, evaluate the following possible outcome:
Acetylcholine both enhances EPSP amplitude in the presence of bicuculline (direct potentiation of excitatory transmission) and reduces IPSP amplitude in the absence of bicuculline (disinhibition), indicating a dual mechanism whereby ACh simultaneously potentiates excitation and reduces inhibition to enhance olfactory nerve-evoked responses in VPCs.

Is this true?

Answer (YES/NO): YES